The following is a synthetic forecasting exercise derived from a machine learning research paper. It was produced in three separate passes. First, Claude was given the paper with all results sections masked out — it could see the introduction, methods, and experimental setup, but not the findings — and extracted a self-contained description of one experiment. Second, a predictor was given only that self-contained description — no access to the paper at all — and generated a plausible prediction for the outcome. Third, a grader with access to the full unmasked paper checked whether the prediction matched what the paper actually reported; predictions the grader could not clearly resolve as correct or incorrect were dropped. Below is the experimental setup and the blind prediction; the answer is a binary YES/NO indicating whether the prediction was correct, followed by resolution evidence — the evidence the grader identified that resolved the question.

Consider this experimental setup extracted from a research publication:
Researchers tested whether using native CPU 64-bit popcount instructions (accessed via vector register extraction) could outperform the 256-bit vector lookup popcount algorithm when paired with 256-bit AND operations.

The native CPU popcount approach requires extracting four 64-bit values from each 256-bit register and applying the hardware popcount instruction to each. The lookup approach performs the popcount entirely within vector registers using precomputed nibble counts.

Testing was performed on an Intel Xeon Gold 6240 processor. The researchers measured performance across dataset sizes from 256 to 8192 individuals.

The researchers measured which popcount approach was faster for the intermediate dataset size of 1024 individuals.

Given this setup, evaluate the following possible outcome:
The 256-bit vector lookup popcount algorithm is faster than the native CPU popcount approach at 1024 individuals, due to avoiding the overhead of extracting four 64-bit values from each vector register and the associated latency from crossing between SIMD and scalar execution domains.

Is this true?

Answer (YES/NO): YES